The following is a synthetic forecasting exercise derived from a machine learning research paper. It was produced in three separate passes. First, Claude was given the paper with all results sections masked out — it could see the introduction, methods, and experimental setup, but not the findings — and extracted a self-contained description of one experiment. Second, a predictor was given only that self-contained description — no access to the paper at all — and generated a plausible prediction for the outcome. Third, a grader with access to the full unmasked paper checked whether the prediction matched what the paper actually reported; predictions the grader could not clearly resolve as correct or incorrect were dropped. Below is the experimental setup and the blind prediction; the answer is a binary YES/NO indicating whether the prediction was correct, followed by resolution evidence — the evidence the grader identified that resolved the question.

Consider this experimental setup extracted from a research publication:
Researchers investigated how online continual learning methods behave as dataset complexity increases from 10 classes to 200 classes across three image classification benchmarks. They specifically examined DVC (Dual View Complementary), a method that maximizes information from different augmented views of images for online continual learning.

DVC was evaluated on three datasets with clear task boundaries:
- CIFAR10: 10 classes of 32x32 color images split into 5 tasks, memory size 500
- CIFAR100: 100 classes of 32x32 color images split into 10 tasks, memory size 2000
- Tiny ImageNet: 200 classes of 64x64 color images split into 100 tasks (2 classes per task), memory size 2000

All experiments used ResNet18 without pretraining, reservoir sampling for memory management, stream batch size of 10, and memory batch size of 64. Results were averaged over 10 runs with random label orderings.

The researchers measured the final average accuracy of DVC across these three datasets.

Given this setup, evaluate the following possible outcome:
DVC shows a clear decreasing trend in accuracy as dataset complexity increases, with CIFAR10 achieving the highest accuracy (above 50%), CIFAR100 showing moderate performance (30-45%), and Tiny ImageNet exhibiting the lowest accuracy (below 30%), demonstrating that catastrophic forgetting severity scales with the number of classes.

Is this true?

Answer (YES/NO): NO